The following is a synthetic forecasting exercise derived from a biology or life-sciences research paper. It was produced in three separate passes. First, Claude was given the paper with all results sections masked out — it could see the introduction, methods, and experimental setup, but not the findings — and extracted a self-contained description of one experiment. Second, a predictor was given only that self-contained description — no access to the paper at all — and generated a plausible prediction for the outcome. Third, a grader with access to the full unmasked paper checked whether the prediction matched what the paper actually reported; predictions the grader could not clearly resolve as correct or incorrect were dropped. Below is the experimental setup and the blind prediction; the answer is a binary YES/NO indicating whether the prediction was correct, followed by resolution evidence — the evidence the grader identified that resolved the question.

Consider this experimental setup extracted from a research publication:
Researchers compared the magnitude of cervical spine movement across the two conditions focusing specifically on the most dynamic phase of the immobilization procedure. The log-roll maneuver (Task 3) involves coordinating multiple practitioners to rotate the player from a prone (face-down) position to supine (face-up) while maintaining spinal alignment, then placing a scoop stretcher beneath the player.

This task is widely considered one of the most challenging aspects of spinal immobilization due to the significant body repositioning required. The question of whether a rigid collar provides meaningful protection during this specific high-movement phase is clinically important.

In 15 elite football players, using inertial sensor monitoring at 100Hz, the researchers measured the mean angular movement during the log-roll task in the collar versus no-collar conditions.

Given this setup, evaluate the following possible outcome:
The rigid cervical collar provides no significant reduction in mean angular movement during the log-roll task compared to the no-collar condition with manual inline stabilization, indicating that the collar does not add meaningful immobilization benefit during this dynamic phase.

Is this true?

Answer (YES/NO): YES